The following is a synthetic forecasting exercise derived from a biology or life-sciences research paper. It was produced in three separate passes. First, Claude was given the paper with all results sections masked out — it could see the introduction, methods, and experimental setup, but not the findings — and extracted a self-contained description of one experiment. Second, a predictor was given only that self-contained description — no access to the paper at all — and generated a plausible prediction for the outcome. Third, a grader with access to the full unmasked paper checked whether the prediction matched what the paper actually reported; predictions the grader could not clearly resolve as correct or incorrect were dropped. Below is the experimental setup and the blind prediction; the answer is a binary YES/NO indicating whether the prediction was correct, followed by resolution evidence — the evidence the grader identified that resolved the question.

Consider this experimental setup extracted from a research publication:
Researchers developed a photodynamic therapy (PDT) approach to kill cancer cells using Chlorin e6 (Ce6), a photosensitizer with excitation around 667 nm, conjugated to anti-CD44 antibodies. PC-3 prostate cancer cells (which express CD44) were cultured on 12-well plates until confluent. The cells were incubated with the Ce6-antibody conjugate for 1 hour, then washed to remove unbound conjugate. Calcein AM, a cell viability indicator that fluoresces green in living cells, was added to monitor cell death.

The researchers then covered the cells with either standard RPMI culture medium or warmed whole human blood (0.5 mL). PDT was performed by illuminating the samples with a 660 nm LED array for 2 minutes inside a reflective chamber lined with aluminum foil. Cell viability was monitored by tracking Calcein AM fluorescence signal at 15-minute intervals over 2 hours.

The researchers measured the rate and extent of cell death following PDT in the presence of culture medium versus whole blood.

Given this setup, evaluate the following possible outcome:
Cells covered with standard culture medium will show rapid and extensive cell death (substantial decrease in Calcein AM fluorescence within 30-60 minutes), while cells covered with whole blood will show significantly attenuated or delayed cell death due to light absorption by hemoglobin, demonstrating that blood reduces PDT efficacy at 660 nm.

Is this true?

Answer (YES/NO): YES